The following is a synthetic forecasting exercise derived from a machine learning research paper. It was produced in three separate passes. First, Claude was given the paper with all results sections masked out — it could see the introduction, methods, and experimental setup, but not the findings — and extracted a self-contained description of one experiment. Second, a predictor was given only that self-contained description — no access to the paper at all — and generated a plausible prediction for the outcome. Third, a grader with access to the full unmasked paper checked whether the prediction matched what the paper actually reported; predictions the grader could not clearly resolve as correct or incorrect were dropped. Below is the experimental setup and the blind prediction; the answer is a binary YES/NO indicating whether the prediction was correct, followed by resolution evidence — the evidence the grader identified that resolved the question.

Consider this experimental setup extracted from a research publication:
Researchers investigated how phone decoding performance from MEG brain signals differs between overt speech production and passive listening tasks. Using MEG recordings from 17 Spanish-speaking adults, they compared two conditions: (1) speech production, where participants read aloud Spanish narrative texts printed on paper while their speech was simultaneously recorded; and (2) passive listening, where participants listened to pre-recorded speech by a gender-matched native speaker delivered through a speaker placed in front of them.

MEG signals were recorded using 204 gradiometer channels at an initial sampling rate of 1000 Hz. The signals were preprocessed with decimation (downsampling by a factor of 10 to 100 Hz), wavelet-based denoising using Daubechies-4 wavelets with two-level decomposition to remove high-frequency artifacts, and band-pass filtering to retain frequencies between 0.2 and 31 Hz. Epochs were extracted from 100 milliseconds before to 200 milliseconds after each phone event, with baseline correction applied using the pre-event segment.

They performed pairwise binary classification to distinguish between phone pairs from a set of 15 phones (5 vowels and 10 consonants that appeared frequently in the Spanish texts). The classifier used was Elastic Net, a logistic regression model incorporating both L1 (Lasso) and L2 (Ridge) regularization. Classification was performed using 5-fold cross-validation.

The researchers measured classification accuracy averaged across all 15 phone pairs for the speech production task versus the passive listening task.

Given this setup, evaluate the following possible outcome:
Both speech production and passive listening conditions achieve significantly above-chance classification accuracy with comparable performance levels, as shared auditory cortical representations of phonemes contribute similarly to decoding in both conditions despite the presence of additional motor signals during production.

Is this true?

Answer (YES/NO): NO